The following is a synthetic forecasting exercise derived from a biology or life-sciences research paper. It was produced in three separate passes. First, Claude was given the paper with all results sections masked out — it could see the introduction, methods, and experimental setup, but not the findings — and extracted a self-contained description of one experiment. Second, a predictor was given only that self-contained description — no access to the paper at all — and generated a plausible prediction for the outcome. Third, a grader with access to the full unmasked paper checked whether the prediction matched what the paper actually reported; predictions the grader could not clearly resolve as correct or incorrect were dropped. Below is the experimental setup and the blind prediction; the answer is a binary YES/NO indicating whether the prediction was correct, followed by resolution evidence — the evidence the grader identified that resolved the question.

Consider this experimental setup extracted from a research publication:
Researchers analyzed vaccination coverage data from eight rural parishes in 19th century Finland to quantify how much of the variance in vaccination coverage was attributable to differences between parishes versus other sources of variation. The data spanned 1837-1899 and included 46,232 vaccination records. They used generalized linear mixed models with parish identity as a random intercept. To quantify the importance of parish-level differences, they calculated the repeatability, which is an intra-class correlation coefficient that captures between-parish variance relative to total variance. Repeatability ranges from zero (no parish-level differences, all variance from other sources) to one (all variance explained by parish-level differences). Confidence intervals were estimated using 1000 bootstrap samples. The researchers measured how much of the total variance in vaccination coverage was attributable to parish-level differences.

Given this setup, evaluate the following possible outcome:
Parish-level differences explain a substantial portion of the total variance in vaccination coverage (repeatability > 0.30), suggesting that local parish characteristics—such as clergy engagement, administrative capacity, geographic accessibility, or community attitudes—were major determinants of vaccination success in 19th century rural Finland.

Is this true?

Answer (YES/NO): NO